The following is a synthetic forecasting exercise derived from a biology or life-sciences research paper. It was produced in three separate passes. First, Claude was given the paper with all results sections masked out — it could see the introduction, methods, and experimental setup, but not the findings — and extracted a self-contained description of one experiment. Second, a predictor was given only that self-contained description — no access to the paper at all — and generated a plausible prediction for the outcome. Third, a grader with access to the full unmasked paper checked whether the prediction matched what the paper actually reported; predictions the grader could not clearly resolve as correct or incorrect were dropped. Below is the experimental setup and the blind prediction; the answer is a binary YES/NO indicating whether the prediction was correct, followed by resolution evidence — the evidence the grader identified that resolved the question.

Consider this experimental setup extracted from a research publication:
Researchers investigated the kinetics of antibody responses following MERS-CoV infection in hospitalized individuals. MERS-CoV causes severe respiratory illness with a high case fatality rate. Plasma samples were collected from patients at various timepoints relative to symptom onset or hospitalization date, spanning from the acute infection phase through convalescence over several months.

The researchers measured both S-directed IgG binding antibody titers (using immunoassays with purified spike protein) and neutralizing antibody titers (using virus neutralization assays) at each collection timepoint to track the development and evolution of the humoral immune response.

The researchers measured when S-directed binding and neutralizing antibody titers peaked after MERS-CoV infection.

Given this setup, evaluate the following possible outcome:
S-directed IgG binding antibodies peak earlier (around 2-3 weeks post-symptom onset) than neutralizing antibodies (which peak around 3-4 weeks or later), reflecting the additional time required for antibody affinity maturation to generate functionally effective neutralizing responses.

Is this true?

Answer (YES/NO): NO